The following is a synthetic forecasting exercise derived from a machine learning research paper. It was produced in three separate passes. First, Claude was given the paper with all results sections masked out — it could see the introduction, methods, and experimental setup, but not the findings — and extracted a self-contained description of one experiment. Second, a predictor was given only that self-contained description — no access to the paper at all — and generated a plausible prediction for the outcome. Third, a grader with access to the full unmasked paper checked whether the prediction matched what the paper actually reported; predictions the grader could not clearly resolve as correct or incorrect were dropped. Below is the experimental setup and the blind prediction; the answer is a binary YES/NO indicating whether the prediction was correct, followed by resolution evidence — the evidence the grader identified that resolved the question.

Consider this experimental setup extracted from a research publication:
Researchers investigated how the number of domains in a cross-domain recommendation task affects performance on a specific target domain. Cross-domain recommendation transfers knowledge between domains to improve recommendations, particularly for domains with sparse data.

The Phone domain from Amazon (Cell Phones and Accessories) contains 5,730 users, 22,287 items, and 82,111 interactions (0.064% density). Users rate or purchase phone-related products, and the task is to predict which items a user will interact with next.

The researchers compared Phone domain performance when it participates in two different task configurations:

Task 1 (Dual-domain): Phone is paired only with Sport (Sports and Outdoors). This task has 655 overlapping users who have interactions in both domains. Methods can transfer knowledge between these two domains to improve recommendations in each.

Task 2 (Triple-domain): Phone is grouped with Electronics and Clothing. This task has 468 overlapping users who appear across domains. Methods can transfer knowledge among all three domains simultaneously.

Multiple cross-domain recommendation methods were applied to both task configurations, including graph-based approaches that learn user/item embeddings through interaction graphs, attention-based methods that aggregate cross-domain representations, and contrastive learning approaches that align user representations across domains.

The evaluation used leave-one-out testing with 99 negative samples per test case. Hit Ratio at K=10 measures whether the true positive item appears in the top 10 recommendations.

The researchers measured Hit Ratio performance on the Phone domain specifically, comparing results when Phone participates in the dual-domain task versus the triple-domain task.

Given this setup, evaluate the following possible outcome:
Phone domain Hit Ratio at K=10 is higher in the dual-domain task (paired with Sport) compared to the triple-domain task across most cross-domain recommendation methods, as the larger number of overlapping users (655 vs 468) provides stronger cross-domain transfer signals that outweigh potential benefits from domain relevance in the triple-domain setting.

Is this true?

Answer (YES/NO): NO